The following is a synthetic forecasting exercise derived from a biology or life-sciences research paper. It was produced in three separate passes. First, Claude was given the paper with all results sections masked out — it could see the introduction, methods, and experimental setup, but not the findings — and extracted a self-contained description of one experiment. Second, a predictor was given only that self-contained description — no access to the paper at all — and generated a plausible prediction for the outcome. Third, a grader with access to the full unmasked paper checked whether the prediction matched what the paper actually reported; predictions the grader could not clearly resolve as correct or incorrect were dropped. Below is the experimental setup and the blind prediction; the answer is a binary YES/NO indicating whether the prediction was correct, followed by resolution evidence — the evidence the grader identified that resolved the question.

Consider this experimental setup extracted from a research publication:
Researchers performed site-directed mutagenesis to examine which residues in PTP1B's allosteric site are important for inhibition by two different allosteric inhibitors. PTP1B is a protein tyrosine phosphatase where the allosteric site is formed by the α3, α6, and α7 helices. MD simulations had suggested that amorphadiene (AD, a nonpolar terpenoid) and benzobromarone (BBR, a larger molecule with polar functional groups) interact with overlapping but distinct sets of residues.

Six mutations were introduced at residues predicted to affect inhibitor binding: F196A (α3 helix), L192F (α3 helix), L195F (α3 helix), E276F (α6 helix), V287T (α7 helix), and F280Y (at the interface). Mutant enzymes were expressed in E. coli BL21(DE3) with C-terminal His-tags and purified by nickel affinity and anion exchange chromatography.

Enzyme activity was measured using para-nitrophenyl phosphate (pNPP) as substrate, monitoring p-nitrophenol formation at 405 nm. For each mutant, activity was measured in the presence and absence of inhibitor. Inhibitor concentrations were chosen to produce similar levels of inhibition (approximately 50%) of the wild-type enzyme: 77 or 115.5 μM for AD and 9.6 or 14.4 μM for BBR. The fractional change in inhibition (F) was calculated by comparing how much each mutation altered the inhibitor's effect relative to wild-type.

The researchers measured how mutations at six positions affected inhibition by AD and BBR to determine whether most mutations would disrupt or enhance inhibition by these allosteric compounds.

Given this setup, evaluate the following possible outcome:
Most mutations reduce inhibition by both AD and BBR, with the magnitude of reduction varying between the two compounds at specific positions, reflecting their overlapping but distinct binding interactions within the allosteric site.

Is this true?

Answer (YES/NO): YES